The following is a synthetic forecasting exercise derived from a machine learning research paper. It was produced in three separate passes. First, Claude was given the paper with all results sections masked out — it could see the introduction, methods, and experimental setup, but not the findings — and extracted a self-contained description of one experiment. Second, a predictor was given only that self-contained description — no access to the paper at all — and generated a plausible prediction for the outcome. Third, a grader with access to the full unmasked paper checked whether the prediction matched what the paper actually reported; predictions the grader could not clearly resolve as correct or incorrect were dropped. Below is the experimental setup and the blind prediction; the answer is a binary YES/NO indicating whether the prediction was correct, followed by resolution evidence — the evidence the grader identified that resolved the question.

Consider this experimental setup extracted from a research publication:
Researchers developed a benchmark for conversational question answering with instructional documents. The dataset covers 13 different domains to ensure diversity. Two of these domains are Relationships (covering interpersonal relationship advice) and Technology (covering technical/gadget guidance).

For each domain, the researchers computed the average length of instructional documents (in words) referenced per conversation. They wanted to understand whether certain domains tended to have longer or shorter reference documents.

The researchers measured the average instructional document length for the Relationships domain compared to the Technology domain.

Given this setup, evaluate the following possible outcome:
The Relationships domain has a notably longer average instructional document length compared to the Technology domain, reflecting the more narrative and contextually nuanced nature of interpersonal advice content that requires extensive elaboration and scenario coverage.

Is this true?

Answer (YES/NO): YES